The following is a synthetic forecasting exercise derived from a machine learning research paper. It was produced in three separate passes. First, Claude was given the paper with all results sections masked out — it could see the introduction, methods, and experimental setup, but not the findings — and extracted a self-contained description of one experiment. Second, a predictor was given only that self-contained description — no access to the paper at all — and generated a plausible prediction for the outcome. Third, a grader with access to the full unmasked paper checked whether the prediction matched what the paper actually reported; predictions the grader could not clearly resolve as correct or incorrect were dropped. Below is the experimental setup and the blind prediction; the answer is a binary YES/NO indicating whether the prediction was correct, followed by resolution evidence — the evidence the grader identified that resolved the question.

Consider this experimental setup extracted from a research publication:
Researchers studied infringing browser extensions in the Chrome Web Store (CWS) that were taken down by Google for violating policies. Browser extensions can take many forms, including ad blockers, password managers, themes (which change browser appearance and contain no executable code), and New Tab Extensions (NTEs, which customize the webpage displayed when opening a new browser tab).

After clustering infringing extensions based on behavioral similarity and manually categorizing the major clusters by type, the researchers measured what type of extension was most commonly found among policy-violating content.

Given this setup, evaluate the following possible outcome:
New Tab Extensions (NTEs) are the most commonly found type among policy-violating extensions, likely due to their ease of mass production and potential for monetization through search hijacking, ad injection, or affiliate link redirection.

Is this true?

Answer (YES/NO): YES